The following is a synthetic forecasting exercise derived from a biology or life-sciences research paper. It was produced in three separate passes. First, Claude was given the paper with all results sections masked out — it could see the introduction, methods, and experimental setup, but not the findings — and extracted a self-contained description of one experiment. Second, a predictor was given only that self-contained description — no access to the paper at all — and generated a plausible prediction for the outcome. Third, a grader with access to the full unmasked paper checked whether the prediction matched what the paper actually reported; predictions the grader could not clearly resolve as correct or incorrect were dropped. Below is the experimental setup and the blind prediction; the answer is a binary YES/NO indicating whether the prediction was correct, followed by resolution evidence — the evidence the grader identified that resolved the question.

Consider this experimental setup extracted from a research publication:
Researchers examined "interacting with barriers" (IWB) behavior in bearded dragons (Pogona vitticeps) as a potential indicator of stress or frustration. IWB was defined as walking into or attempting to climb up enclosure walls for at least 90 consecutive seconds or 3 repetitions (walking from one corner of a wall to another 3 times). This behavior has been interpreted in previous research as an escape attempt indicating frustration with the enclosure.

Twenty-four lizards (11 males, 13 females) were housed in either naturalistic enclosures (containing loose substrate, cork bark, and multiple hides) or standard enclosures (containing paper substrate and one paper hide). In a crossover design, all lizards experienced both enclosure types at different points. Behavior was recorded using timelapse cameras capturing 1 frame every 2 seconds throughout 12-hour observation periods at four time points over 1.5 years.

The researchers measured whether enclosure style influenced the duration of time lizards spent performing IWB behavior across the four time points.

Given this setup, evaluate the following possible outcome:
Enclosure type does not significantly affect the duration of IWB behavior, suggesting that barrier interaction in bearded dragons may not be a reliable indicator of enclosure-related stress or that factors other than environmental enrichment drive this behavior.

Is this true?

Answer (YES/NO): YES